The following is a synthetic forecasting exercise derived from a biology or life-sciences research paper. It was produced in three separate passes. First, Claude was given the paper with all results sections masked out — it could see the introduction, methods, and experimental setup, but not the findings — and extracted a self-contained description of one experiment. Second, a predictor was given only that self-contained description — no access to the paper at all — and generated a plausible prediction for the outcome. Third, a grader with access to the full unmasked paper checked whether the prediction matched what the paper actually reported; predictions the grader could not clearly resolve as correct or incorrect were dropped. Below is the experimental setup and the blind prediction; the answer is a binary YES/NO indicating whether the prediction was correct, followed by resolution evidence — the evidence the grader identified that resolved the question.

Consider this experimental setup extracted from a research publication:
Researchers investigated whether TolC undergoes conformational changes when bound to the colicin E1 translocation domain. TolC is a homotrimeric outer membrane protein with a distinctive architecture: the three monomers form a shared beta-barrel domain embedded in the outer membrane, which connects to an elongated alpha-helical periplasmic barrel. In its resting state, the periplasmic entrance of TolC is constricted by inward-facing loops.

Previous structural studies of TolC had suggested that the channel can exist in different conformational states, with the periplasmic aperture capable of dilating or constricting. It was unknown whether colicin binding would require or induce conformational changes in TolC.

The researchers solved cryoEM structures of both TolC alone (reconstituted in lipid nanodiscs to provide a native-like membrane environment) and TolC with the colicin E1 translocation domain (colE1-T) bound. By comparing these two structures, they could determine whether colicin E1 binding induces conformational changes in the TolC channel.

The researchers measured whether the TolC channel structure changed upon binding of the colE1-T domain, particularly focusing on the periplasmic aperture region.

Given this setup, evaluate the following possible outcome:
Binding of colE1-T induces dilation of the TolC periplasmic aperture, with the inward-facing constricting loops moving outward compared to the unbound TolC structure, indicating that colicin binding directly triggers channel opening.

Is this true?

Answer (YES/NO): YES